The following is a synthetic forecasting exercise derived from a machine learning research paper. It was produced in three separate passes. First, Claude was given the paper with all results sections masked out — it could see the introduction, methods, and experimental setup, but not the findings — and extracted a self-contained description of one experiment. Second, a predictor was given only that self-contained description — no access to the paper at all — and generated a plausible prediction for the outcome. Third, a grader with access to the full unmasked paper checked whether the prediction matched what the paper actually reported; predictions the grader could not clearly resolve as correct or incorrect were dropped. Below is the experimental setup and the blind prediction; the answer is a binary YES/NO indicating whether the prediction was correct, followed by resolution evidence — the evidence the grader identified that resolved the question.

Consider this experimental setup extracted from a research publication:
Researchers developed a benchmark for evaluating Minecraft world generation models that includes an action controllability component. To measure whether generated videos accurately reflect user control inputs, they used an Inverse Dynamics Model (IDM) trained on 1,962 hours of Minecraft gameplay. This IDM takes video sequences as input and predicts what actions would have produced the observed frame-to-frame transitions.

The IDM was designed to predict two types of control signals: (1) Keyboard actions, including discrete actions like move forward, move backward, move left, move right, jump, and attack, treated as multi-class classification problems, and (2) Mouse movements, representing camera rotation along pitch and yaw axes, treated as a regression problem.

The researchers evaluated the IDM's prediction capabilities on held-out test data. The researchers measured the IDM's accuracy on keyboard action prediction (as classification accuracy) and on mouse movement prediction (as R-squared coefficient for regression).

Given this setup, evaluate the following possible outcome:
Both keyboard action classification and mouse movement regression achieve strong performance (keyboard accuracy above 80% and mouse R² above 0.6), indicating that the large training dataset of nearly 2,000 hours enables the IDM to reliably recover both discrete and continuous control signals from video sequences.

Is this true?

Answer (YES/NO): YES